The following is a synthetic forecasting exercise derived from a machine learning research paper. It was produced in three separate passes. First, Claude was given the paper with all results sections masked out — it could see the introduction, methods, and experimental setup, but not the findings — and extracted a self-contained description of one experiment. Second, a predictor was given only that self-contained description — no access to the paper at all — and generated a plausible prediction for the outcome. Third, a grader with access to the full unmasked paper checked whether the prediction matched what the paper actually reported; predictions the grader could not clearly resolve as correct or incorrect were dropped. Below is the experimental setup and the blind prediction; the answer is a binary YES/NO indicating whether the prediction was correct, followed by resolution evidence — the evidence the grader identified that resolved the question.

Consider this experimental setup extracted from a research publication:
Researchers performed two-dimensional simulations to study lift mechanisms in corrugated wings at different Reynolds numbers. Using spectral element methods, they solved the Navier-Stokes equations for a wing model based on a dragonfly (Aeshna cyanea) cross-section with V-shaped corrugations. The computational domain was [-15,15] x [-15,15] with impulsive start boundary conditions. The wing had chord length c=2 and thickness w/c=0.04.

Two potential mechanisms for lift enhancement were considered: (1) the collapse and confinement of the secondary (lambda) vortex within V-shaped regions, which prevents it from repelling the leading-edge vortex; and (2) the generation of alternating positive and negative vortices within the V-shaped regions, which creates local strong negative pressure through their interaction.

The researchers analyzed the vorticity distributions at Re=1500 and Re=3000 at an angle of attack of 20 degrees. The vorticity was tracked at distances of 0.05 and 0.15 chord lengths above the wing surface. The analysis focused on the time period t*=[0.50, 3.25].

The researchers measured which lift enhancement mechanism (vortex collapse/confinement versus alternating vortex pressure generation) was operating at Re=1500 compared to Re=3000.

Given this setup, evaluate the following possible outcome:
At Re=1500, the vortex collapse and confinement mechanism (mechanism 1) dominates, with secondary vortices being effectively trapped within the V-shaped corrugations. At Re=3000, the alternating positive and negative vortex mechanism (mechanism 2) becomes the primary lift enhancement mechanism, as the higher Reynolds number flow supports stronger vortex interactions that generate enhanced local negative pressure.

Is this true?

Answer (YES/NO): NO